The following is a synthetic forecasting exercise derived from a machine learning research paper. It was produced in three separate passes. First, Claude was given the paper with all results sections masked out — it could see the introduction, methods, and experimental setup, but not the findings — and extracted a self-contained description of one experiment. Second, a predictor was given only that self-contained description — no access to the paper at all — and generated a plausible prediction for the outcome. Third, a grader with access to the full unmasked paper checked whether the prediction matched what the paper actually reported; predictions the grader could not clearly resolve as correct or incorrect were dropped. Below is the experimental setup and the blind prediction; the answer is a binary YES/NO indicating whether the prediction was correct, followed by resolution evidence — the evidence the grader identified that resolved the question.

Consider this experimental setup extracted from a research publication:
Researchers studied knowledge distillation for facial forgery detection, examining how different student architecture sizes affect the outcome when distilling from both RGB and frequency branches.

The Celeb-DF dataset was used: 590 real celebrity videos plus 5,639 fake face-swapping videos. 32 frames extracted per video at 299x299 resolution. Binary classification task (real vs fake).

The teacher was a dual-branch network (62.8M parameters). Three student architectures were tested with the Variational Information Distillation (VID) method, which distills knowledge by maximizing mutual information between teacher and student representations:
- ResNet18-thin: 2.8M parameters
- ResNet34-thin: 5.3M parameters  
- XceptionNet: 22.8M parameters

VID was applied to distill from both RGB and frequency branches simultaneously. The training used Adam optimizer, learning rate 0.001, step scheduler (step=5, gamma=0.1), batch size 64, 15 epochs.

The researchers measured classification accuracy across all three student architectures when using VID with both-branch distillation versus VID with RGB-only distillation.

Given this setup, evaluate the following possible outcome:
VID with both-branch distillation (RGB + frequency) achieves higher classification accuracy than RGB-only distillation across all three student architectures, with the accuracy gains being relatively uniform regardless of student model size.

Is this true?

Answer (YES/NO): NO